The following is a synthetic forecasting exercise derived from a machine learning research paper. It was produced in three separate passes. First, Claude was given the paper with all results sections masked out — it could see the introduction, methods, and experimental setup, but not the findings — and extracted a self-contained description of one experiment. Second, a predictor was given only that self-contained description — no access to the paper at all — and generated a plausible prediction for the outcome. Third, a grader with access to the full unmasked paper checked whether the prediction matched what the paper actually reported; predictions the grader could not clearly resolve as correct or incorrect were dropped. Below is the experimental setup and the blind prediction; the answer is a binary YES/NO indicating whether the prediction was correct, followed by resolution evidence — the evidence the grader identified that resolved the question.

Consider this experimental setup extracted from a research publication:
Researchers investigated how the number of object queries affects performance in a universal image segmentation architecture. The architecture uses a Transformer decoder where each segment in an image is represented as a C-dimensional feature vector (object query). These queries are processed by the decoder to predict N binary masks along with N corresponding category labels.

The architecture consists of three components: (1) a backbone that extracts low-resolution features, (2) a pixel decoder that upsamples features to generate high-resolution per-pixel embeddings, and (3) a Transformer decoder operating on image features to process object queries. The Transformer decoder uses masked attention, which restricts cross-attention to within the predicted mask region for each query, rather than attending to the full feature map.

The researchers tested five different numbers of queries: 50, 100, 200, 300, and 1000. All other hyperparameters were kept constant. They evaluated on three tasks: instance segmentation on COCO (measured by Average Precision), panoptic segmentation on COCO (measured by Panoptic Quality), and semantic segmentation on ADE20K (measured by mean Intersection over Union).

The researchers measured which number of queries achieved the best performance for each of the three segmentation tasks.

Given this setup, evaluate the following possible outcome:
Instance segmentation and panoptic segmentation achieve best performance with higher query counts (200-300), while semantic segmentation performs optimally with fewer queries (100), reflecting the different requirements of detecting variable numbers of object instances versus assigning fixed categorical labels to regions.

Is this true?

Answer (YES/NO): NO